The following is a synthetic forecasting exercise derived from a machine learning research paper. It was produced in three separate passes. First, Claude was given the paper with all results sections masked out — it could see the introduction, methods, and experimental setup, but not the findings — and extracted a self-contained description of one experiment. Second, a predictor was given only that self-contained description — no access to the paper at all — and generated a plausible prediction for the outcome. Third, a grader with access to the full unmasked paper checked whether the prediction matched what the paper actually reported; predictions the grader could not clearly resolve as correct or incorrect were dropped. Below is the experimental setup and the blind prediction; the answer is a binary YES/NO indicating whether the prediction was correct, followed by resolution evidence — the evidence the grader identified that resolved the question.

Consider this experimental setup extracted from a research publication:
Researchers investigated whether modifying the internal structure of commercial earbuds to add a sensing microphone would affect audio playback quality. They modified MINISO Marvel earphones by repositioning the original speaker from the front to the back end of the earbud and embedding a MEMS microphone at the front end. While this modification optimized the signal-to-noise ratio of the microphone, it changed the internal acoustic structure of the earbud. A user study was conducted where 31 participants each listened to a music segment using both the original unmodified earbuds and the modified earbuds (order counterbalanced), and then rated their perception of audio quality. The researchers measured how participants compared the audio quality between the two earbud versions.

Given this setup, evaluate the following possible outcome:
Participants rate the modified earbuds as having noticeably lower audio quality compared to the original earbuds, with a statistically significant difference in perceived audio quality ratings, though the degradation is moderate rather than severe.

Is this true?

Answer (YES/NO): NO